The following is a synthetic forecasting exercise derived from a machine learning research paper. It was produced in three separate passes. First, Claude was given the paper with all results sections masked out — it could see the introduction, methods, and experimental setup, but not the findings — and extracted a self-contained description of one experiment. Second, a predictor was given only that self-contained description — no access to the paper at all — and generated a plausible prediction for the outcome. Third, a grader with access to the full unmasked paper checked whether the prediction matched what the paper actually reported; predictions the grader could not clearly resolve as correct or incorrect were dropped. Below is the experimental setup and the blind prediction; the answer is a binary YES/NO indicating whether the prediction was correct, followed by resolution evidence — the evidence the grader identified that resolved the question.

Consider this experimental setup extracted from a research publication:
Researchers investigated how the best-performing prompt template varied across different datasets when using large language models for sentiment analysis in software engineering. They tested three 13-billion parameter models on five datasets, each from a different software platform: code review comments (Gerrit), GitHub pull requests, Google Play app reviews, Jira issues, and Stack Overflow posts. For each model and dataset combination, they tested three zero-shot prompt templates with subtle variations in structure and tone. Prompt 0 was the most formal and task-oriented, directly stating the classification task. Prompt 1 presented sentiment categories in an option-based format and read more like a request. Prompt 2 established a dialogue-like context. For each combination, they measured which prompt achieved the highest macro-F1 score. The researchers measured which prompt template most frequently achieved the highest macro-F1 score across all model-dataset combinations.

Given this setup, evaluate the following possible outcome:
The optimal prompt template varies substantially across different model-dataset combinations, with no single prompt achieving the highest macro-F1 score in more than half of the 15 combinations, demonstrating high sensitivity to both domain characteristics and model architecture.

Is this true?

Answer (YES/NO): NO